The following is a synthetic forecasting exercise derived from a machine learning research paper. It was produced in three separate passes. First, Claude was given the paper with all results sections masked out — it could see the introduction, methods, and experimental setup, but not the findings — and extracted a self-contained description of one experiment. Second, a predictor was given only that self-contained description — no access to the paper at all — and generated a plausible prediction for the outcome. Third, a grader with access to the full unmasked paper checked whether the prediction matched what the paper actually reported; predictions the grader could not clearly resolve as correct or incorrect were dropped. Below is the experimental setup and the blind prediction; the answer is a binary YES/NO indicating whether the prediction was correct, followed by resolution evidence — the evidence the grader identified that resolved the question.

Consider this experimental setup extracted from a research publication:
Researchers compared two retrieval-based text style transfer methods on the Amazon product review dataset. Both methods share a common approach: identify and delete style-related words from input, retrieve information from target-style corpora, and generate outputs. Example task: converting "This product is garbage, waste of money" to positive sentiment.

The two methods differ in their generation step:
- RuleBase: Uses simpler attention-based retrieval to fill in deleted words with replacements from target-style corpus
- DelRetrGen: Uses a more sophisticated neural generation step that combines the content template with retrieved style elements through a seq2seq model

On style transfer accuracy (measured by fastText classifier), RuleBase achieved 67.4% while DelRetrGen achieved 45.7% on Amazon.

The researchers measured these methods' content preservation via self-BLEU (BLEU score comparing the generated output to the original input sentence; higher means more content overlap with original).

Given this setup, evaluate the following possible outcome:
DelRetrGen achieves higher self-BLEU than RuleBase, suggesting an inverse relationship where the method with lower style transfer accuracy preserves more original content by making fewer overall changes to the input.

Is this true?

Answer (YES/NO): NO